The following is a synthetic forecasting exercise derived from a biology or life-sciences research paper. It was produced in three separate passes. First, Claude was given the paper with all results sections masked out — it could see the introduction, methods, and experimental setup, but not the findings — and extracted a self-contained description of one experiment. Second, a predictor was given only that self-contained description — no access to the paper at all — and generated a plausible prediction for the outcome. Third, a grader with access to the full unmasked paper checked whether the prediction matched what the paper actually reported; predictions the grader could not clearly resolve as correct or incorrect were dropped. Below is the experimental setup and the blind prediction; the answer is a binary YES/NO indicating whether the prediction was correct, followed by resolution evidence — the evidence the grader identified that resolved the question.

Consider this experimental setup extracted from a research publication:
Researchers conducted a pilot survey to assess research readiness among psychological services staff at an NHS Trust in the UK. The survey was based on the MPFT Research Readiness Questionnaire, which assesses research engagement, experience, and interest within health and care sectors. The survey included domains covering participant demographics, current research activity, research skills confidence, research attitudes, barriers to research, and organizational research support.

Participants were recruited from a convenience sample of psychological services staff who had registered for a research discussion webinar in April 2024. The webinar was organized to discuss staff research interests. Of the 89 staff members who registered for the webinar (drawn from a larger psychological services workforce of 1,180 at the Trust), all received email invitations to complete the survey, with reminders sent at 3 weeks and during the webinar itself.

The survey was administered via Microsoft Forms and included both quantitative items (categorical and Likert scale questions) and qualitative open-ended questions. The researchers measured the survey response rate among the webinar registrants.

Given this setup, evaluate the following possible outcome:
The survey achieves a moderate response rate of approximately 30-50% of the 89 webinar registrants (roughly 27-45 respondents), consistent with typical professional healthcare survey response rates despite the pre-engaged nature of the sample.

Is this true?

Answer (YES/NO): YES